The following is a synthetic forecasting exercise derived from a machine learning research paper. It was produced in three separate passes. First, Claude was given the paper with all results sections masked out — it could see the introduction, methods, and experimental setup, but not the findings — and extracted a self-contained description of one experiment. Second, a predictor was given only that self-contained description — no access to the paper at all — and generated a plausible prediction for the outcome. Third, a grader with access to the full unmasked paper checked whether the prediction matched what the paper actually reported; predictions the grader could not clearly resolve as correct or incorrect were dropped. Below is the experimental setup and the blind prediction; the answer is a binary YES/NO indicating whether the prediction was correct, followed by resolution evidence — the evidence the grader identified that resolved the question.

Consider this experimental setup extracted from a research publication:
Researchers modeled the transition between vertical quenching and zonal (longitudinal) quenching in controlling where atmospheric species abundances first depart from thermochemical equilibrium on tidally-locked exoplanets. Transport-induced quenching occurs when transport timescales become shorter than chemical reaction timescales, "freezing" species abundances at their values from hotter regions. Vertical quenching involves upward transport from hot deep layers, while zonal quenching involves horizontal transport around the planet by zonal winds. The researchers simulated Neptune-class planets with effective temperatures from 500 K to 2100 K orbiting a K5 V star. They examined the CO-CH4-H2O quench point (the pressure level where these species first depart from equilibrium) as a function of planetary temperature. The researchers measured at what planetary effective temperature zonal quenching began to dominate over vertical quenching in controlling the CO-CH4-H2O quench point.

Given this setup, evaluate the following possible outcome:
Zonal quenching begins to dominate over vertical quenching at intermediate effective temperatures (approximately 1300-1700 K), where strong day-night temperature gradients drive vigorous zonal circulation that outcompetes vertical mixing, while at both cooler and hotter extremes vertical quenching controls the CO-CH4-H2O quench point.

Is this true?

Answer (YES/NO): NO